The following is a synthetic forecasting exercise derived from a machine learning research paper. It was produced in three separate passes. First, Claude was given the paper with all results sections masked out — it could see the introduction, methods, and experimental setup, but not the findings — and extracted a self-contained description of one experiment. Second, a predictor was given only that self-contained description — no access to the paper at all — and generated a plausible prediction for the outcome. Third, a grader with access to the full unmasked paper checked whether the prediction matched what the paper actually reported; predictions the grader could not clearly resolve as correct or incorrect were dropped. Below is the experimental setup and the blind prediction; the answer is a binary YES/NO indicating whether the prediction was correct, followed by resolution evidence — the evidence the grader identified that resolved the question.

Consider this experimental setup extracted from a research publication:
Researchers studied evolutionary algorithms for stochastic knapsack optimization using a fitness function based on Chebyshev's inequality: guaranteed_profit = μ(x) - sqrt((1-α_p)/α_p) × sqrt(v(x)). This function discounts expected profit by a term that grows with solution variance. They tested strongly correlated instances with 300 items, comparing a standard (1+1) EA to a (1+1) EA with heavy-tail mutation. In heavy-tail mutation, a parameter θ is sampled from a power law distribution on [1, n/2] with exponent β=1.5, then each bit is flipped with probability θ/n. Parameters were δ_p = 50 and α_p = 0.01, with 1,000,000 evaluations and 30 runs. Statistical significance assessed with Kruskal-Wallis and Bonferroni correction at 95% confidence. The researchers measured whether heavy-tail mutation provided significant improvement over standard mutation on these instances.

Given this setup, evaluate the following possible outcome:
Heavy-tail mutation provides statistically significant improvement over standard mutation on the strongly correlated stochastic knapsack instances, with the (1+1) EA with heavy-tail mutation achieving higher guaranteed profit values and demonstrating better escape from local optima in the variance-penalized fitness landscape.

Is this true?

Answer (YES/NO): YES